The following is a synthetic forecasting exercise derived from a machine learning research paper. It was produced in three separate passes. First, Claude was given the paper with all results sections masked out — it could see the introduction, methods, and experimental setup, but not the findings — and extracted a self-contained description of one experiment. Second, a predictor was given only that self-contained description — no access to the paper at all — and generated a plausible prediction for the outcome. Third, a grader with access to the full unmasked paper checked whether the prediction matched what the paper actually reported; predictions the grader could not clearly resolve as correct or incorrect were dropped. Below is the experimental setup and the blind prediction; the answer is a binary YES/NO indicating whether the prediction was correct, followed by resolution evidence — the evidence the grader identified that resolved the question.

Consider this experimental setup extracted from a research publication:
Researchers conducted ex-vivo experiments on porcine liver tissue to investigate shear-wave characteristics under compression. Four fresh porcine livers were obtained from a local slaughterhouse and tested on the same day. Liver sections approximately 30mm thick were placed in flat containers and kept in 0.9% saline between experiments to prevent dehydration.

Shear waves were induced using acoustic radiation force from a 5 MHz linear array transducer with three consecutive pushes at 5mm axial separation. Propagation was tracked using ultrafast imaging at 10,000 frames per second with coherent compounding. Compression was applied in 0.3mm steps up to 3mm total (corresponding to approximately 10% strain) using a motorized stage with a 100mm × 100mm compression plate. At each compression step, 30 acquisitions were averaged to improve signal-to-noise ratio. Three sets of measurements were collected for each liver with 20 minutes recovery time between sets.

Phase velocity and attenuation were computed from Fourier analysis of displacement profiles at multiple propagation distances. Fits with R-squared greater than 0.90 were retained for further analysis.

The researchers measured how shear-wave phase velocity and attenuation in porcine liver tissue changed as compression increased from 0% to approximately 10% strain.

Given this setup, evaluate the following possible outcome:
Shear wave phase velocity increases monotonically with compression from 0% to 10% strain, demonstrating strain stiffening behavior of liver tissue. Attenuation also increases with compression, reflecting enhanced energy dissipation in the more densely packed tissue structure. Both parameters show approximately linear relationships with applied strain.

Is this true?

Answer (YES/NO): NO